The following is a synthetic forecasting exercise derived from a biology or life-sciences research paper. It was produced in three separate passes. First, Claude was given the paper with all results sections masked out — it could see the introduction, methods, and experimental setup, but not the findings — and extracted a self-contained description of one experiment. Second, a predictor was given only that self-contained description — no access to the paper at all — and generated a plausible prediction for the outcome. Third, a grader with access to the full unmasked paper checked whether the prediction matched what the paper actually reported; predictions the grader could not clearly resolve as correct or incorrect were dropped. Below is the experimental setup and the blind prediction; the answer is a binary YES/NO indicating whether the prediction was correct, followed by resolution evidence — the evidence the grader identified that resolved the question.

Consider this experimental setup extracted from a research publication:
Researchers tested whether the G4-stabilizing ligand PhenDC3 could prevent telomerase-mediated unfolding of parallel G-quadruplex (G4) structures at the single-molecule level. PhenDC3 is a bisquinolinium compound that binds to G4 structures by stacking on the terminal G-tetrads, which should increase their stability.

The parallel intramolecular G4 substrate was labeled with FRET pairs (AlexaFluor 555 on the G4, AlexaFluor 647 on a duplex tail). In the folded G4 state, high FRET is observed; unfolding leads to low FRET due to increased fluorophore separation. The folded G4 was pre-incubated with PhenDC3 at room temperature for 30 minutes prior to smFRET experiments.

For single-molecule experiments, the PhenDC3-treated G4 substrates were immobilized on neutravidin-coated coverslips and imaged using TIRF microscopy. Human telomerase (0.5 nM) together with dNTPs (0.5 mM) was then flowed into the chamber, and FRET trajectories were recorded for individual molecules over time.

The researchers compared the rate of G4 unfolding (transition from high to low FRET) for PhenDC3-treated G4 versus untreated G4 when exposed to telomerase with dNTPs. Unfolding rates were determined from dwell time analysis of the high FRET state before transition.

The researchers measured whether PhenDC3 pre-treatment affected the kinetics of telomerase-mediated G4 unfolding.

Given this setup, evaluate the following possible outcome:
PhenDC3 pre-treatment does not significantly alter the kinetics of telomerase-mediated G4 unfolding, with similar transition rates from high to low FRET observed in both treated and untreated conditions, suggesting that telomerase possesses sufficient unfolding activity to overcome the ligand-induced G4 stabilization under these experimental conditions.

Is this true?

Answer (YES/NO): NO